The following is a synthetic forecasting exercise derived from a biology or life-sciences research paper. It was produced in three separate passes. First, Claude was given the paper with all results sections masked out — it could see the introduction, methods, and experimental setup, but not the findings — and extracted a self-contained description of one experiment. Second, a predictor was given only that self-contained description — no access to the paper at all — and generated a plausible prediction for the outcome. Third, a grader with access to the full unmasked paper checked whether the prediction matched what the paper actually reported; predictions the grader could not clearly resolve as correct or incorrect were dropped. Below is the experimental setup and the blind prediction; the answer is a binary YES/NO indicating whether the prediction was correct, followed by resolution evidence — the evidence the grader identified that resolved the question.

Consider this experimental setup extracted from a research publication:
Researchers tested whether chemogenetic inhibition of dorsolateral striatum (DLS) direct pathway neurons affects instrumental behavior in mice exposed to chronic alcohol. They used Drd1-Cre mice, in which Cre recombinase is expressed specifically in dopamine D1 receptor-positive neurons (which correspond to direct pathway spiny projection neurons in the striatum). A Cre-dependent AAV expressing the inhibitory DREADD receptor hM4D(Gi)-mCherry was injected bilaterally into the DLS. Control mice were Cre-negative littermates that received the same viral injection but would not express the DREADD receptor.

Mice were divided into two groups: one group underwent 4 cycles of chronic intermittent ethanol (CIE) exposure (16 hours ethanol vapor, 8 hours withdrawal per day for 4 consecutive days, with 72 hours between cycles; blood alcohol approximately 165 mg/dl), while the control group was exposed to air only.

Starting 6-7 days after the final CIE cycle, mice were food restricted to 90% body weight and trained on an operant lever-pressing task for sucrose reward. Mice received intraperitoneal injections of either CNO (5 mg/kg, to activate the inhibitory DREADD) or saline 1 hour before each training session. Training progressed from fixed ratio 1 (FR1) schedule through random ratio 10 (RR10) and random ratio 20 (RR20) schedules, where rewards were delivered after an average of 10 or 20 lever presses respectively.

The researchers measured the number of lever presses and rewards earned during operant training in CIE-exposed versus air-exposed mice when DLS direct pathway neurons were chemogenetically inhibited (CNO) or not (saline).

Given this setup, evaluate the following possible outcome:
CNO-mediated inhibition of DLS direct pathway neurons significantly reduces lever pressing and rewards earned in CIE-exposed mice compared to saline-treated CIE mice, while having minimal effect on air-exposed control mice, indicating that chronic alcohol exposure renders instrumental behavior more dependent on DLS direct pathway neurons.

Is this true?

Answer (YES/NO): YES